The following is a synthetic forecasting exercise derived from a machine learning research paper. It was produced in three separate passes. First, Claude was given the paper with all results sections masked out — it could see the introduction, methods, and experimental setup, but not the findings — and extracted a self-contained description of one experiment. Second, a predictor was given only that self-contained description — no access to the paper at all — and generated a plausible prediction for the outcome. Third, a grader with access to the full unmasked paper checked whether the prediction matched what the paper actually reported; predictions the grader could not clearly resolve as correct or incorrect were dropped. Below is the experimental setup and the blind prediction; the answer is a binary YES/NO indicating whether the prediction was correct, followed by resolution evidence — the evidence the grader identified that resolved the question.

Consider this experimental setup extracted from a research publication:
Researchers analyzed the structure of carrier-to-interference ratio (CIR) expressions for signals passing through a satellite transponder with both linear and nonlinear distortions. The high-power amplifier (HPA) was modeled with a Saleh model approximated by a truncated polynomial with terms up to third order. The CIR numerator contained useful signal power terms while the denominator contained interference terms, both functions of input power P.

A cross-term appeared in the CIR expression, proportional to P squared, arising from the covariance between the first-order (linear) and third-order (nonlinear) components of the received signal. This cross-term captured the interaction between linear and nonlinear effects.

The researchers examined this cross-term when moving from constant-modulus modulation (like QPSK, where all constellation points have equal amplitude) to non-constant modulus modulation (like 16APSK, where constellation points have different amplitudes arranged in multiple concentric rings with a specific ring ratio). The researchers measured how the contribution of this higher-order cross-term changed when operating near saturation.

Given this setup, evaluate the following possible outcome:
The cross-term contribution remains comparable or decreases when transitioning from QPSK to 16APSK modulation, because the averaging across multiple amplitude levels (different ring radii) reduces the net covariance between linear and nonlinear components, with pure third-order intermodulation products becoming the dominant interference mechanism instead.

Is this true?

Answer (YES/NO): NO